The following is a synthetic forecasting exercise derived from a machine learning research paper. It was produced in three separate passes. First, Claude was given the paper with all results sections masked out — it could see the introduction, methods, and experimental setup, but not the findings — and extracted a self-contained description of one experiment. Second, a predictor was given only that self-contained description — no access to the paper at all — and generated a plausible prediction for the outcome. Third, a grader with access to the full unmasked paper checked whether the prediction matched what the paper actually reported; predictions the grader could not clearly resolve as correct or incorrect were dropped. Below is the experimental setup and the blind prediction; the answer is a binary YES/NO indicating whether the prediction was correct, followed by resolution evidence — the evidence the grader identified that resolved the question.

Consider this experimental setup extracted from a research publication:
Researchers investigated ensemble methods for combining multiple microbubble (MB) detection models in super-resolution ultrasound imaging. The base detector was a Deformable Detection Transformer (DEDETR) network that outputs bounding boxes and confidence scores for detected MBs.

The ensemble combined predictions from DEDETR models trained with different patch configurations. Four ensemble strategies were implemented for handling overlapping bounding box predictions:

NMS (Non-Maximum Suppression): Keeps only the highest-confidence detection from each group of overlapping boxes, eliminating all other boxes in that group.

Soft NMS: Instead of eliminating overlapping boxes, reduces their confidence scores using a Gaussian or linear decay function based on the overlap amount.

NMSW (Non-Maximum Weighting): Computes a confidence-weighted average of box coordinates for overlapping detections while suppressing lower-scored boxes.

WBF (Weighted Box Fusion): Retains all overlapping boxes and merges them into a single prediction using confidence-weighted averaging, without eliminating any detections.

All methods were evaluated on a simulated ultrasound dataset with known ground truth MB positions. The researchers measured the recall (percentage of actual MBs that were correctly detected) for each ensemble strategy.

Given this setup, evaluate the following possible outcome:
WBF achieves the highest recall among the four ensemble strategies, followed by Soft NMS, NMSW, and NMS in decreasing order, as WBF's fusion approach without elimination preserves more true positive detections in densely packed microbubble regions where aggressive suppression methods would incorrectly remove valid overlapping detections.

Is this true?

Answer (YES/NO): NO